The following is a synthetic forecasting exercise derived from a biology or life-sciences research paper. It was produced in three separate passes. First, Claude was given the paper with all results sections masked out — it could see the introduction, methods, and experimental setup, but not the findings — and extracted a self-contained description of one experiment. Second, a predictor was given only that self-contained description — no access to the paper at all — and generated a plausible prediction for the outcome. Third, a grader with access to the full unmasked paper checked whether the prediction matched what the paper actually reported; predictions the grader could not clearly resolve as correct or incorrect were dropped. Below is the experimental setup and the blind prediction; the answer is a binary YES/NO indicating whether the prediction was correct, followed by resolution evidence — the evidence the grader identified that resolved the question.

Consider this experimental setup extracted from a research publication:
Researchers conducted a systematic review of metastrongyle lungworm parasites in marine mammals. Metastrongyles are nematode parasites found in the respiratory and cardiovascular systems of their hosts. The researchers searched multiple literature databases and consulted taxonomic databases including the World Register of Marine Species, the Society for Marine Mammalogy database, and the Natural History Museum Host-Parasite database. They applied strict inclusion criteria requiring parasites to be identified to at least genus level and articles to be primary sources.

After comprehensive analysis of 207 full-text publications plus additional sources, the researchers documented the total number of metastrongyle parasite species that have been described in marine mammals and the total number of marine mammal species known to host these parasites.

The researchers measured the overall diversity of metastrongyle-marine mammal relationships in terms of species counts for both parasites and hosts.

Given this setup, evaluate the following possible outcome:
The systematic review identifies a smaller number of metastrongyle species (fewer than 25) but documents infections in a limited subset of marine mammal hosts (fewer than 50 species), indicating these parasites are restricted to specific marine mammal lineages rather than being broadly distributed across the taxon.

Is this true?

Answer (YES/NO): NO